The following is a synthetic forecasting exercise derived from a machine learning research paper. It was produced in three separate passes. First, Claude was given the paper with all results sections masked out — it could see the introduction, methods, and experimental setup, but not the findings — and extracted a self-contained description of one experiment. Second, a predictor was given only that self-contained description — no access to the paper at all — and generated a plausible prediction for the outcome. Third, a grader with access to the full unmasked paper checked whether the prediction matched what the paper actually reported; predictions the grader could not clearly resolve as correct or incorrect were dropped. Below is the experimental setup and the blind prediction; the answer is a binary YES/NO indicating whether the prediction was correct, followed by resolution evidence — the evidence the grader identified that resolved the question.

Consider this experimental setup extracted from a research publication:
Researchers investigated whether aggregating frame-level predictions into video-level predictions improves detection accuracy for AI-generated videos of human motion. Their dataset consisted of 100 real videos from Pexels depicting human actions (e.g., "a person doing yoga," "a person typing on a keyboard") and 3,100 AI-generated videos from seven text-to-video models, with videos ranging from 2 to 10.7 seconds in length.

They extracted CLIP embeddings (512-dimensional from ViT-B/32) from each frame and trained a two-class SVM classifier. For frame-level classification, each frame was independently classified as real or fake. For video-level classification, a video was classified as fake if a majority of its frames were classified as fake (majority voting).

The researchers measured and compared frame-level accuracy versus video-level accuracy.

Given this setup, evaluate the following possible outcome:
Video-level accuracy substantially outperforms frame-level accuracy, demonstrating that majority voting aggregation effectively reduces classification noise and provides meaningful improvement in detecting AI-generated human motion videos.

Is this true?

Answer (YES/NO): YES